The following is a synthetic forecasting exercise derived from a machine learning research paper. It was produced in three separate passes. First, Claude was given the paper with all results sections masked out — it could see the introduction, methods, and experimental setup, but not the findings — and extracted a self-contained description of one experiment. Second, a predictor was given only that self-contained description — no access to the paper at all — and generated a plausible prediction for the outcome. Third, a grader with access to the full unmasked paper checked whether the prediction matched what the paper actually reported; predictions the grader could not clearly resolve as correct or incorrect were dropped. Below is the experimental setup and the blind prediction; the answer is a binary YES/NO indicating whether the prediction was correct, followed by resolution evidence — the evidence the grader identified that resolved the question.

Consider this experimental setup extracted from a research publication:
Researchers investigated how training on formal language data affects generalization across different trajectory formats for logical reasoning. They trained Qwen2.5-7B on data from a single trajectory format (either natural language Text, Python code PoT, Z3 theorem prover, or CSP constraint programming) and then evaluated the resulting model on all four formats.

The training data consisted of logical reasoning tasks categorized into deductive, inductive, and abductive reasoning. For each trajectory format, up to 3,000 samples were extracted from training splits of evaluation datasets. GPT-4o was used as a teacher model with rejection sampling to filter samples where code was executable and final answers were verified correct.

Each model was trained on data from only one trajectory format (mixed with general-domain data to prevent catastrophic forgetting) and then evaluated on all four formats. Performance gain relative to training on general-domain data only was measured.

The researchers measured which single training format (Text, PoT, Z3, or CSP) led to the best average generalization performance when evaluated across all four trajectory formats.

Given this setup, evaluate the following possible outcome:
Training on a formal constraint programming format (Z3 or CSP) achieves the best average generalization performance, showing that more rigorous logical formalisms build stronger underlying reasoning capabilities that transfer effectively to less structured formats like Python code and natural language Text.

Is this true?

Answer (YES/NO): NO